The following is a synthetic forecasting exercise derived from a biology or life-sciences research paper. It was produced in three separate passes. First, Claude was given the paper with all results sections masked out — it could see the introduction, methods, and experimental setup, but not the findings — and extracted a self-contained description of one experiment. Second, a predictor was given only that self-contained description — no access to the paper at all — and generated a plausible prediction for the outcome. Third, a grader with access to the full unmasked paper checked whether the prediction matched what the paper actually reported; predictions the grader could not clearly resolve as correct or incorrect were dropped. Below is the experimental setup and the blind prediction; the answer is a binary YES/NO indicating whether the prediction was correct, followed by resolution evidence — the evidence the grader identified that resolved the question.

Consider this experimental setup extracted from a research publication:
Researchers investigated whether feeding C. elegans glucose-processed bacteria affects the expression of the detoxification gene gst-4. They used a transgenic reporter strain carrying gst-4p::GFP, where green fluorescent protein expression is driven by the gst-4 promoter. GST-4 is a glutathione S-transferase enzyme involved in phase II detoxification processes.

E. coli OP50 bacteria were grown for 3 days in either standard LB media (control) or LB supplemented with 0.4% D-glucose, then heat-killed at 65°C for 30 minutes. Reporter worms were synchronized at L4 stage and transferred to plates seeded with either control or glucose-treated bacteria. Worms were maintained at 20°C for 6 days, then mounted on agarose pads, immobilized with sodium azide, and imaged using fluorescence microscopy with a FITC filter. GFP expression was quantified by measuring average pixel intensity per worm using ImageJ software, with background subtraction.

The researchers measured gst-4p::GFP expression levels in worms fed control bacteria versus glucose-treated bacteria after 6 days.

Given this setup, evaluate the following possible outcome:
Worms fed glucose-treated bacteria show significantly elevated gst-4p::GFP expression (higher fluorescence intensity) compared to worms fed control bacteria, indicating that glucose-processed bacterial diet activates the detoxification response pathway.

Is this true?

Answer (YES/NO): NO